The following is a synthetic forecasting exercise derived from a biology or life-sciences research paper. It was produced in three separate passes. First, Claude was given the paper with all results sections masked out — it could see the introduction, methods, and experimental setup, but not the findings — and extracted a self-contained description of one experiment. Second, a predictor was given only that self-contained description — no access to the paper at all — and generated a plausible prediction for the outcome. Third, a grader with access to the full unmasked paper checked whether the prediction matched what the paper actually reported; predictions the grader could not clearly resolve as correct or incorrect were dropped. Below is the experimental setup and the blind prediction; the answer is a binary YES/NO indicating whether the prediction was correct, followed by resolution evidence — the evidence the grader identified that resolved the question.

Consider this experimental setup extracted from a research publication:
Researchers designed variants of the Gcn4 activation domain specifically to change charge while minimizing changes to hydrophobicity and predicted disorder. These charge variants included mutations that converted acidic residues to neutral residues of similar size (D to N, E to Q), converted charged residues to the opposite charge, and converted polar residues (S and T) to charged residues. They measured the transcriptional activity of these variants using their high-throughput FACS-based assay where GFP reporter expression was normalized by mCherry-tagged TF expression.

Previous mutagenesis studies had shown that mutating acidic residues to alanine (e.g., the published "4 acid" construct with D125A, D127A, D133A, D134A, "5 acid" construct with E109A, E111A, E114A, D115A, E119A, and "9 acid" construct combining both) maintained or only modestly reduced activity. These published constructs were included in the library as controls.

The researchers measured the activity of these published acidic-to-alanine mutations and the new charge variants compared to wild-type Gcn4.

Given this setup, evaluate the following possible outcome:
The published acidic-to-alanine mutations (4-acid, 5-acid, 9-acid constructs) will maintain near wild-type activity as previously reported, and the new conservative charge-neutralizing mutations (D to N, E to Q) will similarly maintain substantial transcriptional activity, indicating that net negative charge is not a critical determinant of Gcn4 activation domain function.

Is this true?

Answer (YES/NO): YES